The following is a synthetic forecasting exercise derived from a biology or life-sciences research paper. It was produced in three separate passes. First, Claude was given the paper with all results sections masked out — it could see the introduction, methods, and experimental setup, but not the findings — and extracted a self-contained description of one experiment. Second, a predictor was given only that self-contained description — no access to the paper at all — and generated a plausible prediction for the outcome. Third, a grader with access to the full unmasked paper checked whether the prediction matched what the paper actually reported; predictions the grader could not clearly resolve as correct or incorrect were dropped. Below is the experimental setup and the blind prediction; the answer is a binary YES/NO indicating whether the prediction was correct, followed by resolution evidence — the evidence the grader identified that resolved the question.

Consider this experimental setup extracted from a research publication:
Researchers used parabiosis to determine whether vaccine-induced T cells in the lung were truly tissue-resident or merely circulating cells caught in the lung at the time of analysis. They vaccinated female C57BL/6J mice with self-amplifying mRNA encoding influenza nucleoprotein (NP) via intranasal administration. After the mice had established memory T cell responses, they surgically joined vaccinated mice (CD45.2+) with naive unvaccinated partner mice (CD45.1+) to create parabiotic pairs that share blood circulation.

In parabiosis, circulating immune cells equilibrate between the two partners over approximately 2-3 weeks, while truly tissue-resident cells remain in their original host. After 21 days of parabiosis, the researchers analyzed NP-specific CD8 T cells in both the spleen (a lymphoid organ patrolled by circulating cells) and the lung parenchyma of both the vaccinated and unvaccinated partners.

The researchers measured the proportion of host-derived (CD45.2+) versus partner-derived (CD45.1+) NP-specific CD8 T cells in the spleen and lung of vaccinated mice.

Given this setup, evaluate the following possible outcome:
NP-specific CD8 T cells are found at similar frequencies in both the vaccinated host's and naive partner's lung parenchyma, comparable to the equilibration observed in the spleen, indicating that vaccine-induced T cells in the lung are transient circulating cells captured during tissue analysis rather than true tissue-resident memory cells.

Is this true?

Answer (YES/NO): NO